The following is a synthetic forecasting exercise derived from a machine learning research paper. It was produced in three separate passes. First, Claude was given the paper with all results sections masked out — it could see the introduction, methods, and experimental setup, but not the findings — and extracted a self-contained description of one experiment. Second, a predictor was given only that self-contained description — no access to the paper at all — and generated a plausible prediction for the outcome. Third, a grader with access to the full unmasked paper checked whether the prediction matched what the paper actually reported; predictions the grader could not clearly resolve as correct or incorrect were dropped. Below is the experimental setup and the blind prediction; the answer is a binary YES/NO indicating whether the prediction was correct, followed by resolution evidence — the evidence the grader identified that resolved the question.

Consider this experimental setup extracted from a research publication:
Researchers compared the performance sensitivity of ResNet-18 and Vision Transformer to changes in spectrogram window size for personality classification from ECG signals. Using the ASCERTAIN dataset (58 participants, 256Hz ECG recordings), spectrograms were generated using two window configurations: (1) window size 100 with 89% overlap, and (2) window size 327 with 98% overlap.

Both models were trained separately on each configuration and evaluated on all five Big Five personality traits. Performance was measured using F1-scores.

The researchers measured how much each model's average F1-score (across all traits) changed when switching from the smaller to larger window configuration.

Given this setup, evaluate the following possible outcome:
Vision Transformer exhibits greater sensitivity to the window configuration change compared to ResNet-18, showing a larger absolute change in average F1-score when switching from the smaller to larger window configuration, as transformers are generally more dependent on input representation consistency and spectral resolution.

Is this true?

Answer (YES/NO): YES